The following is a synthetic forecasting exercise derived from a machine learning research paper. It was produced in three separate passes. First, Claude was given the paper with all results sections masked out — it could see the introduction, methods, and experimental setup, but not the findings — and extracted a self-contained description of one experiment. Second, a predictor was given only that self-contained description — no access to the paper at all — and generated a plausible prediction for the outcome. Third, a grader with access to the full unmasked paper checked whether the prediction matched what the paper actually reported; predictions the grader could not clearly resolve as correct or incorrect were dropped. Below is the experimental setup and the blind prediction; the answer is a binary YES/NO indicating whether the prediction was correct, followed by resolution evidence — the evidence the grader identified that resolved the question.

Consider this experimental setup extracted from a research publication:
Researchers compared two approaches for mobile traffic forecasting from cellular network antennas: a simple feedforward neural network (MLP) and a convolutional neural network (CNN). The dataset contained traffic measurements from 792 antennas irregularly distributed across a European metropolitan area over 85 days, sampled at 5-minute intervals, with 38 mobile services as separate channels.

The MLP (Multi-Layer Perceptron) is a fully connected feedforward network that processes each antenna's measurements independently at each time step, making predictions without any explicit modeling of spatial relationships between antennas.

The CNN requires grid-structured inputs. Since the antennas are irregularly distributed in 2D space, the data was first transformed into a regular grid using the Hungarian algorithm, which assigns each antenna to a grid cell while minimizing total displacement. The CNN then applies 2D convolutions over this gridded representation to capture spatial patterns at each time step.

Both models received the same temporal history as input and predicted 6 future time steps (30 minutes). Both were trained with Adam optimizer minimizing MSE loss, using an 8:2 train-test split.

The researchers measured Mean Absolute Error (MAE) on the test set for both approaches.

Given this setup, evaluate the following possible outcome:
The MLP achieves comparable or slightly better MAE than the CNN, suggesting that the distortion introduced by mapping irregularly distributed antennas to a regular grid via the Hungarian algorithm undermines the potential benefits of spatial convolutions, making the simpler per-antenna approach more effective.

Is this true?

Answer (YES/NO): YES